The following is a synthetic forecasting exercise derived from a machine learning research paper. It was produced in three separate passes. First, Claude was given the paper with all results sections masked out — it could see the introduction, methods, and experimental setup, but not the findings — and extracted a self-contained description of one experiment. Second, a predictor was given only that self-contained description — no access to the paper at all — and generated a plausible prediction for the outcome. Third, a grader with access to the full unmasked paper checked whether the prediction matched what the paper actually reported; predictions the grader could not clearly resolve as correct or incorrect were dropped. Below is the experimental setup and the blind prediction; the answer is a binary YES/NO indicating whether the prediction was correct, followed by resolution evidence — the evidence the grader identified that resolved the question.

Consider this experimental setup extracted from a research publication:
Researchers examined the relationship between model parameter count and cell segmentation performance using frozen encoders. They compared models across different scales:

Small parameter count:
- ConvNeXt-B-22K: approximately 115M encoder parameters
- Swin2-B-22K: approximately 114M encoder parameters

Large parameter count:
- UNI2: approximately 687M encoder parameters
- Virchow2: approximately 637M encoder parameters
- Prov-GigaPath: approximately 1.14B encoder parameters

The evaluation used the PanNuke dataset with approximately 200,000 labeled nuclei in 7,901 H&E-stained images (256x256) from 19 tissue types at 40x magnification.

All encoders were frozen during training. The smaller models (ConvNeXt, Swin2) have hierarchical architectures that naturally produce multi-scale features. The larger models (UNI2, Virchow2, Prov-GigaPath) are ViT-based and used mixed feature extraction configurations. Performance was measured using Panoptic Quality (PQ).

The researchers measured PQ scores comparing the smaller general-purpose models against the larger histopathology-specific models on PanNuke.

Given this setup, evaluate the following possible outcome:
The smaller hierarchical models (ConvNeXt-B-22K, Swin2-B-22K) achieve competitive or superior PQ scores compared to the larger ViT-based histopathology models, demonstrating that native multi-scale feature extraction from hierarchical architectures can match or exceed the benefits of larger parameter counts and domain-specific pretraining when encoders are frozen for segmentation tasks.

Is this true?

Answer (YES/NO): YES